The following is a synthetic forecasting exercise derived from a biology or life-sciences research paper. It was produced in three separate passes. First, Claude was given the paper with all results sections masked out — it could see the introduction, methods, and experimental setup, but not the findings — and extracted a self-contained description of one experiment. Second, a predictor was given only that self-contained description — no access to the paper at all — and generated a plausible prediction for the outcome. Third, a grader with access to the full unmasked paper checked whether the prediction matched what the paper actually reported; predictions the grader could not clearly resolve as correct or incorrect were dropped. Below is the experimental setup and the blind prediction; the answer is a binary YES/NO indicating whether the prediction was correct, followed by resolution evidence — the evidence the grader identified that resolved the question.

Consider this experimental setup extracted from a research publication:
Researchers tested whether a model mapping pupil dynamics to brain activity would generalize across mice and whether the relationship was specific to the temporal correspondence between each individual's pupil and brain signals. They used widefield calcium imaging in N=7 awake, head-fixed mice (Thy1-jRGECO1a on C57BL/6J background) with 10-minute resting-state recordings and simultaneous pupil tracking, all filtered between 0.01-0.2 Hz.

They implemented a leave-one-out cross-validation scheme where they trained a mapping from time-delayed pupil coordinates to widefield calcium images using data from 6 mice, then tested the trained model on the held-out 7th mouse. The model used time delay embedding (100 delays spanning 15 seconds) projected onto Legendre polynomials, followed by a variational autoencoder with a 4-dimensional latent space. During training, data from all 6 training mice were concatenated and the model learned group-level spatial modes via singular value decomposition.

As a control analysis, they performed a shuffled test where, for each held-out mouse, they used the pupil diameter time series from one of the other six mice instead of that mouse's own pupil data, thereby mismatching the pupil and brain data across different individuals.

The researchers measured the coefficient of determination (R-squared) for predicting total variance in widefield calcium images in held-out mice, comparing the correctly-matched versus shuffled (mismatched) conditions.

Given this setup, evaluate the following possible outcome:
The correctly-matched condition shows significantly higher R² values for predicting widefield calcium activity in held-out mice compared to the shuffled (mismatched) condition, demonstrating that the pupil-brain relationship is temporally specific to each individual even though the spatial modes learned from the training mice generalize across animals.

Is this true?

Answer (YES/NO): YES